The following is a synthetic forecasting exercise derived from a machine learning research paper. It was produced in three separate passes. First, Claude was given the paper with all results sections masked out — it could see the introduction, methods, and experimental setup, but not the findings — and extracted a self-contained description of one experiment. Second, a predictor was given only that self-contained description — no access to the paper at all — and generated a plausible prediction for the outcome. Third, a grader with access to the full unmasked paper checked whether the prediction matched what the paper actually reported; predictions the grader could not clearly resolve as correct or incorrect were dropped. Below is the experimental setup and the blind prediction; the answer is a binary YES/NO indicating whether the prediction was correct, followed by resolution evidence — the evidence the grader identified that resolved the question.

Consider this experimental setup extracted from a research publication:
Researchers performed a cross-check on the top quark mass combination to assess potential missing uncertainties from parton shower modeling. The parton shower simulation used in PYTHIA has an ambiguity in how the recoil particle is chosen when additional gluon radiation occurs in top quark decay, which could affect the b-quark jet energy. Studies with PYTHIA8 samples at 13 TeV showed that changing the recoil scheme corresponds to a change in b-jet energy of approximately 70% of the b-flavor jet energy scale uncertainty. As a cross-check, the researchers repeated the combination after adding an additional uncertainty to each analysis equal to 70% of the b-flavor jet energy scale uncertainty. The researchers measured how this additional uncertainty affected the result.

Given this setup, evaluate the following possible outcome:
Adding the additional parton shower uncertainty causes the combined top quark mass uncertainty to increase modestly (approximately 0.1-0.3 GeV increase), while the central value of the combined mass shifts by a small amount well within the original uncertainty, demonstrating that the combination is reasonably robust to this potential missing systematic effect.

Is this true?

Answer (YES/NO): NO